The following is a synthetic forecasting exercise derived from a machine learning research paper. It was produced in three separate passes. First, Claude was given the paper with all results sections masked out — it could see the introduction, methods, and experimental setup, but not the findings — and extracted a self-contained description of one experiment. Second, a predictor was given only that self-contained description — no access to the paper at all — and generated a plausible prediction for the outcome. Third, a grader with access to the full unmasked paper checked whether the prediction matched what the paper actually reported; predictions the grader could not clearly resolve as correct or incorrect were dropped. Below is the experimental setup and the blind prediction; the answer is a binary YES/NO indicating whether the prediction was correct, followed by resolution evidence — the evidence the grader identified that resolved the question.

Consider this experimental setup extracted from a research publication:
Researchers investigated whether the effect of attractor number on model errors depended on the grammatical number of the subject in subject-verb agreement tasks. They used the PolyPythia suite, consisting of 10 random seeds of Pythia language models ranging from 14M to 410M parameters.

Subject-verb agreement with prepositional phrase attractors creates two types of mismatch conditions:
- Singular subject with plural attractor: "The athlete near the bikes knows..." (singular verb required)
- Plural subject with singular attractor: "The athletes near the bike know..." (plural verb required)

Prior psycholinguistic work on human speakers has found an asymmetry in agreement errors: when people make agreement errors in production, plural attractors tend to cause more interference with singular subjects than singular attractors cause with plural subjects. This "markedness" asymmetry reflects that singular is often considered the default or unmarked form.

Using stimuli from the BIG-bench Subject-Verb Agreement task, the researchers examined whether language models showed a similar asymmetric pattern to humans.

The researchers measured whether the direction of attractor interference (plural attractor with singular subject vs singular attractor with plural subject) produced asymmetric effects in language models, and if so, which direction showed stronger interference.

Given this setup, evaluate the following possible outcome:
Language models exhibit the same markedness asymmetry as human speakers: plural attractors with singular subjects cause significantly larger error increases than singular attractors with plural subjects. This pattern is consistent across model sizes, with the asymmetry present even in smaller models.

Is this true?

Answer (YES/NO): NO